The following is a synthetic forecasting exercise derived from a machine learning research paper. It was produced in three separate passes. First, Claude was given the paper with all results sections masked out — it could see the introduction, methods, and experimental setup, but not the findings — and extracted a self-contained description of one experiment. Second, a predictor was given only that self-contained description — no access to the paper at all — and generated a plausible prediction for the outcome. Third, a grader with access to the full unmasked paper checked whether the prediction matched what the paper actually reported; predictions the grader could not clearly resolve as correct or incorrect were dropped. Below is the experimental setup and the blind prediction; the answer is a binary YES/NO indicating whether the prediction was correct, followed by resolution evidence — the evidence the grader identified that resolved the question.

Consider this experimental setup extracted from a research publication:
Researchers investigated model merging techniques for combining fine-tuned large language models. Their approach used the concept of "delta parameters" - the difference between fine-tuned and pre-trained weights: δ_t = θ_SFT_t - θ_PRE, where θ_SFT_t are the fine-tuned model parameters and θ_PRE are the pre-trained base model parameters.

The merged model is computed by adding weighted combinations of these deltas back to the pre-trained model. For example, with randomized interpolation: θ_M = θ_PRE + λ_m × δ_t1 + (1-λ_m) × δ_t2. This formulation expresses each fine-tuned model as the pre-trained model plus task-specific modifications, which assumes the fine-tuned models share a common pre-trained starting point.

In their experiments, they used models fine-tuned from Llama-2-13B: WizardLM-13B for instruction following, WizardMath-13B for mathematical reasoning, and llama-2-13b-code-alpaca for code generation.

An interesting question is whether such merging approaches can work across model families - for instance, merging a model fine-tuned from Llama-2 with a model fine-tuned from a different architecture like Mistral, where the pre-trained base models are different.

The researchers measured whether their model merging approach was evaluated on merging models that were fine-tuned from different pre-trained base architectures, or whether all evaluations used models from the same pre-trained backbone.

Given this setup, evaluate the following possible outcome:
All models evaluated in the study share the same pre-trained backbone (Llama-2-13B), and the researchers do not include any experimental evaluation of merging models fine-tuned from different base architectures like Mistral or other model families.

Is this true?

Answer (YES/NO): YES